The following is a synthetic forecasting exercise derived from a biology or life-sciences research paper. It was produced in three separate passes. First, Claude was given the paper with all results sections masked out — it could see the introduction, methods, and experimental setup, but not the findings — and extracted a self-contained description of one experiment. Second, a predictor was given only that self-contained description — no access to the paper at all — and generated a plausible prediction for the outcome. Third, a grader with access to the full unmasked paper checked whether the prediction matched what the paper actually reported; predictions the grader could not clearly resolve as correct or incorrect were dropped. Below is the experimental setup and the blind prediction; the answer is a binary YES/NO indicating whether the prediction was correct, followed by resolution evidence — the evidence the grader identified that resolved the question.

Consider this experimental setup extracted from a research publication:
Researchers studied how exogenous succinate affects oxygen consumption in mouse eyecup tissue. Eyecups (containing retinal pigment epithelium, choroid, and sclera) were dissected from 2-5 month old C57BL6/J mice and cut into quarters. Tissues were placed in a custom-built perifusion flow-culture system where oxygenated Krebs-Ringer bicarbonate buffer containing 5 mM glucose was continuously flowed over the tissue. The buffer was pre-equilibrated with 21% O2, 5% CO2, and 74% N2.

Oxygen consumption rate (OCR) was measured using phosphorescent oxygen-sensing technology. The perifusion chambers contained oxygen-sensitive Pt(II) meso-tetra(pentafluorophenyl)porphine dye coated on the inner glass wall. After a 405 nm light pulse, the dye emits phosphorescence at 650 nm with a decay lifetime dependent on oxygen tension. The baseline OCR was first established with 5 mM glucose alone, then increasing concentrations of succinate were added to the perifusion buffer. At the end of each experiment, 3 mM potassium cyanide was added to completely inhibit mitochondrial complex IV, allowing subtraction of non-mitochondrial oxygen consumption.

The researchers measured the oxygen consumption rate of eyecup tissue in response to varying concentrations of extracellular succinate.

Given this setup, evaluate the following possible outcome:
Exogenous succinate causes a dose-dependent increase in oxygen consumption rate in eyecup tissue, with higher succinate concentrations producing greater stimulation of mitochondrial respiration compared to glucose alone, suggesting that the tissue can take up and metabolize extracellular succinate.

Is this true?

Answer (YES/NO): YES